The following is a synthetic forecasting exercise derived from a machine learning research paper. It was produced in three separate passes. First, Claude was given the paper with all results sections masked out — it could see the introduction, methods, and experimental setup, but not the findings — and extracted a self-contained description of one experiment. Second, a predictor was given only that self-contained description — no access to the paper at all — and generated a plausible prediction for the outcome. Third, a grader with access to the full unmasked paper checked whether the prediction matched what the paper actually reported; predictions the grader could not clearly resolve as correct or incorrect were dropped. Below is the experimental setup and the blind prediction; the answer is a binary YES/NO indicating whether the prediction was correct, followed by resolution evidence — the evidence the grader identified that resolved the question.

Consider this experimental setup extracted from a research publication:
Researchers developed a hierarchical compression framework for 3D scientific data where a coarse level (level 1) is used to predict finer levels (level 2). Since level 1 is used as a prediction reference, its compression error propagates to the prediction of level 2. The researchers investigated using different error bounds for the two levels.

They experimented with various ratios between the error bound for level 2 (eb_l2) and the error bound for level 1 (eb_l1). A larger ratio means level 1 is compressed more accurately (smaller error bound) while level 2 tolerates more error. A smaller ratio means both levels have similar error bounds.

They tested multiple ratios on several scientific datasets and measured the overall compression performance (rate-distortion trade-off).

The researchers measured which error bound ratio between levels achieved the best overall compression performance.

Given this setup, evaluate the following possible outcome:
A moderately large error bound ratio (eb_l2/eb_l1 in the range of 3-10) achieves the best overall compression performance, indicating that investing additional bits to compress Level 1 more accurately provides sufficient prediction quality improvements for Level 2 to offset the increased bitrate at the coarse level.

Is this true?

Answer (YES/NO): NO